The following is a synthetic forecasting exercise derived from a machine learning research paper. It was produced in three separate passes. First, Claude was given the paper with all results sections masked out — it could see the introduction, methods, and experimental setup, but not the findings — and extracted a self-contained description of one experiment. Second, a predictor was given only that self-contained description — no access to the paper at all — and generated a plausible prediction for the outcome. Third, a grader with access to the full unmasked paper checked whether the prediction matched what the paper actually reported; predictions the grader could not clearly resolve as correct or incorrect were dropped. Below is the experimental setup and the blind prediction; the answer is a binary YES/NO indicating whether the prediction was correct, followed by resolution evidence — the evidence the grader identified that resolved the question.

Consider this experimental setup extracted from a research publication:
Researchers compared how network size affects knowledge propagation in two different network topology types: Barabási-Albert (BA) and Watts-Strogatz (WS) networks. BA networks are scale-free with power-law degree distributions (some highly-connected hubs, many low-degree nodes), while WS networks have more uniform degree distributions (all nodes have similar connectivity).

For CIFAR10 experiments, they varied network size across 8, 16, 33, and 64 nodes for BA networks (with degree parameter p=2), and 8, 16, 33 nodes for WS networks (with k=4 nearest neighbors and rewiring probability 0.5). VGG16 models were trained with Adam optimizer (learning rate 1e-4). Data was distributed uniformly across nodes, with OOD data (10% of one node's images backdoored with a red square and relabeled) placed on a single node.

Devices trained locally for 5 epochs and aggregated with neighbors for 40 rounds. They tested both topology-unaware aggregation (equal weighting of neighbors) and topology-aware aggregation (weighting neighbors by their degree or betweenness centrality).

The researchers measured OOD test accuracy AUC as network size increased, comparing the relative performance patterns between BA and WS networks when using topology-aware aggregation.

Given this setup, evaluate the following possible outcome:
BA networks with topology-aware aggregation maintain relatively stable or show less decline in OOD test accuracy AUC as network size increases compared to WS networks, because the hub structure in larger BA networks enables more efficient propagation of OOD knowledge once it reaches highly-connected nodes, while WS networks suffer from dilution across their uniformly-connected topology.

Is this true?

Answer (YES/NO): YES